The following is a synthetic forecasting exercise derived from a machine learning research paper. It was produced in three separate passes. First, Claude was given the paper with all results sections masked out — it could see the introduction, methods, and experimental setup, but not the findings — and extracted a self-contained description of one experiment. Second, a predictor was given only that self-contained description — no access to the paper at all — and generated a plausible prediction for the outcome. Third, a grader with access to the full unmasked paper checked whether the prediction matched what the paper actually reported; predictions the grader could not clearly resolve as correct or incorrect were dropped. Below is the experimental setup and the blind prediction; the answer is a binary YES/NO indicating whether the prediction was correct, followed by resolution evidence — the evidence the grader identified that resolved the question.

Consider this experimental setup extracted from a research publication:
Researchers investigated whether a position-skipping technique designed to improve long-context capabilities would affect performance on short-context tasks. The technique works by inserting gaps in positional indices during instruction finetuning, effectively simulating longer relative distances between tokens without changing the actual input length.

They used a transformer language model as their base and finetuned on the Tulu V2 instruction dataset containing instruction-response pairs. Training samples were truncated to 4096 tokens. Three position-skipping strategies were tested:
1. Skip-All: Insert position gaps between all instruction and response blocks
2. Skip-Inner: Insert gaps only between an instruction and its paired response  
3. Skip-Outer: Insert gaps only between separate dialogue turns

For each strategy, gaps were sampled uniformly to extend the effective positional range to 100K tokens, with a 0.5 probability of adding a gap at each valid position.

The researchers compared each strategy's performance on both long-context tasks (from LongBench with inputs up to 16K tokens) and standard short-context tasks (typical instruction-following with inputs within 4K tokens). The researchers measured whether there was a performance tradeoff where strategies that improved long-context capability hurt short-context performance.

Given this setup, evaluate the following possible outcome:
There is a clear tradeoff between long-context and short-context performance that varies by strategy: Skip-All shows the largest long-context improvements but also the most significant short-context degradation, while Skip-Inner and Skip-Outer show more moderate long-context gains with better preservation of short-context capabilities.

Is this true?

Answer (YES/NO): NO